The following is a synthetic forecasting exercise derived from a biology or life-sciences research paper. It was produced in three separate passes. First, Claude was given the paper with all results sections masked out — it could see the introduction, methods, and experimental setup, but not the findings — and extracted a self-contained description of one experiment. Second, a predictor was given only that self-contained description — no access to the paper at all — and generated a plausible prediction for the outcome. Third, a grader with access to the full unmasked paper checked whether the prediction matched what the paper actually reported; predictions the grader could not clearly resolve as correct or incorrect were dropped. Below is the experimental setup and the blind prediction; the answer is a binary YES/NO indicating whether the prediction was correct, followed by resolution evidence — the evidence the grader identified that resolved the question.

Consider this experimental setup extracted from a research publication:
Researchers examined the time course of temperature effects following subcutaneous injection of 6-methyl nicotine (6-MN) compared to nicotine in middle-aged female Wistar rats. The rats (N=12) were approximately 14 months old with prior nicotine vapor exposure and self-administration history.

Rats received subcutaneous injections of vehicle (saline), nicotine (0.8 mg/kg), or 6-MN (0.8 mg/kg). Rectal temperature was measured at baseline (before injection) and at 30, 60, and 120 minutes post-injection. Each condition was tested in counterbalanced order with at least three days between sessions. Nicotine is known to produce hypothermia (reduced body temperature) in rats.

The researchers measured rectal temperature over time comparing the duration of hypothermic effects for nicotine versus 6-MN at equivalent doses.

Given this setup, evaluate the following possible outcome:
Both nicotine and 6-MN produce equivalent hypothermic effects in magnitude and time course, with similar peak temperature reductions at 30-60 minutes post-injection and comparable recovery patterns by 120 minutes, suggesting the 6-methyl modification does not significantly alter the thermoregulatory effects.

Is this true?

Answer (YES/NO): YES